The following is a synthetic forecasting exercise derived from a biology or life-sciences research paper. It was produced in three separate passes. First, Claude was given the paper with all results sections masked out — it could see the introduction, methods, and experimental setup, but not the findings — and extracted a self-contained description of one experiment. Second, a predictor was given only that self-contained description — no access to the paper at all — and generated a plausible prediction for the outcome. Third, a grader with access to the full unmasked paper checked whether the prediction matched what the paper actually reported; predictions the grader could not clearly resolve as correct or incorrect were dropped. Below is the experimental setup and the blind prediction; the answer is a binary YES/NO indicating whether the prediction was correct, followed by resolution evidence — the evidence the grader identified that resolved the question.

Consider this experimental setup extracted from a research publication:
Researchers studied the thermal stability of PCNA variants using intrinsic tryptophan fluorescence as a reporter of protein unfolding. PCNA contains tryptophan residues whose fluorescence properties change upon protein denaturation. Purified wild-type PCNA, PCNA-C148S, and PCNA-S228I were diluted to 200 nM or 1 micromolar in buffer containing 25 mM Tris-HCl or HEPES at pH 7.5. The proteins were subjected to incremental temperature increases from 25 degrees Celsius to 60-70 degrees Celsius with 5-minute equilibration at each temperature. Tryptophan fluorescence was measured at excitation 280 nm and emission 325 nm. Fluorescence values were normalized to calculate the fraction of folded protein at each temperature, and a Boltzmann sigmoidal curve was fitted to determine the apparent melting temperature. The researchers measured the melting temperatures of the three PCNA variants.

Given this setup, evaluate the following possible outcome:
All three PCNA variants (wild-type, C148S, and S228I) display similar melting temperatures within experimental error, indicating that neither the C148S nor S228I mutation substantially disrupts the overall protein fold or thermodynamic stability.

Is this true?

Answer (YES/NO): NO